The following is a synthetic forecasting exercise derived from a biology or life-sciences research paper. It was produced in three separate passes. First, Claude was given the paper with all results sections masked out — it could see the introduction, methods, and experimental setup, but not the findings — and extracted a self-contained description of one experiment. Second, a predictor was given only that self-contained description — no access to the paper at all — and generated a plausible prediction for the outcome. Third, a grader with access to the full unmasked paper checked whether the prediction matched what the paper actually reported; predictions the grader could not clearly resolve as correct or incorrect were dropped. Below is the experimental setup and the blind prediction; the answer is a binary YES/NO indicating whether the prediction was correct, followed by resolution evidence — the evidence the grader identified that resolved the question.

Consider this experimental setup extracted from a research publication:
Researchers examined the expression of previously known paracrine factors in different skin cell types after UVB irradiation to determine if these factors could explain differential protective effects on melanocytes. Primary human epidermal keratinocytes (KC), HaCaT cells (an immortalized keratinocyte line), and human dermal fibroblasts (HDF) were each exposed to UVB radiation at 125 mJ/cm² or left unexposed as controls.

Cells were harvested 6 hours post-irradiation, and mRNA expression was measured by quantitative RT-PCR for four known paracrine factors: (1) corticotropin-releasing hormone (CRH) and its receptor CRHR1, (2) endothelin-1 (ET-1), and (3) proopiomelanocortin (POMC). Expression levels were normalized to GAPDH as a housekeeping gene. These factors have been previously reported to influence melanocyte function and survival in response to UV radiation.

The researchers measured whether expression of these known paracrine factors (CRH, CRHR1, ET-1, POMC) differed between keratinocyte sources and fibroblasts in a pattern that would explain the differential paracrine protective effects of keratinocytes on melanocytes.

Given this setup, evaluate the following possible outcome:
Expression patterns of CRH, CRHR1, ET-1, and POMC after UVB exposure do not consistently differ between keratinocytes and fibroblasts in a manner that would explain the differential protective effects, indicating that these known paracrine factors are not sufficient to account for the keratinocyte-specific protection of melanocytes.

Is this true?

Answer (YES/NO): NO